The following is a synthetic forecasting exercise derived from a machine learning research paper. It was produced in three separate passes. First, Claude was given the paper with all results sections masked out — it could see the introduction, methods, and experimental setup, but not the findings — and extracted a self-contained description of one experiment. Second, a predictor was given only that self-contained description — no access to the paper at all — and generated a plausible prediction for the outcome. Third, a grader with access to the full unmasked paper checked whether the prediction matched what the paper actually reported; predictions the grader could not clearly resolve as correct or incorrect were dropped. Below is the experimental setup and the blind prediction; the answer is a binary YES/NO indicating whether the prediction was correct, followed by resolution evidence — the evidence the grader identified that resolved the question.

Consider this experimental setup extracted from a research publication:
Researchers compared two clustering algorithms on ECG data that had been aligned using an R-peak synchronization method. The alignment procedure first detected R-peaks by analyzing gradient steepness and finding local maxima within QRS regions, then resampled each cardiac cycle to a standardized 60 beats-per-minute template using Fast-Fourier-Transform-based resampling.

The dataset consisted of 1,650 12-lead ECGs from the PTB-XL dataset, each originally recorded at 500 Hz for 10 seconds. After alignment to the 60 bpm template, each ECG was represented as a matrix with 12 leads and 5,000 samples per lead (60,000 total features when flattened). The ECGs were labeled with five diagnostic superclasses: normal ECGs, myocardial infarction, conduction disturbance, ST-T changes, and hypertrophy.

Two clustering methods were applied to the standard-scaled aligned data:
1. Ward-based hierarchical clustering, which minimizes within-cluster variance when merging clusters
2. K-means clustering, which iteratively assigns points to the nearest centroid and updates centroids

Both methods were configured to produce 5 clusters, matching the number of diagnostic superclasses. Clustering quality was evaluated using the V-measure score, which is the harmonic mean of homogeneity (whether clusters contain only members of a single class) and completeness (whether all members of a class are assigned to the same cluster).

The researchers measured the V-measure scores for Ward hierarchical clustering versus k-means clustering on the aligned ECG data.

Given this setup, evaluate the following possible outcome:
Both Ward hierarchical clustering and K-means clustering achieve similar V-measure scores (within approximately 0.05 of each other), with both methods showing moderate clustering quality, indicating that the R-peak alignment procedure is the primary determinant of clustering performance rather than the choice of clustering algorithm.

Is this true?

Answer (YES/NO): NO